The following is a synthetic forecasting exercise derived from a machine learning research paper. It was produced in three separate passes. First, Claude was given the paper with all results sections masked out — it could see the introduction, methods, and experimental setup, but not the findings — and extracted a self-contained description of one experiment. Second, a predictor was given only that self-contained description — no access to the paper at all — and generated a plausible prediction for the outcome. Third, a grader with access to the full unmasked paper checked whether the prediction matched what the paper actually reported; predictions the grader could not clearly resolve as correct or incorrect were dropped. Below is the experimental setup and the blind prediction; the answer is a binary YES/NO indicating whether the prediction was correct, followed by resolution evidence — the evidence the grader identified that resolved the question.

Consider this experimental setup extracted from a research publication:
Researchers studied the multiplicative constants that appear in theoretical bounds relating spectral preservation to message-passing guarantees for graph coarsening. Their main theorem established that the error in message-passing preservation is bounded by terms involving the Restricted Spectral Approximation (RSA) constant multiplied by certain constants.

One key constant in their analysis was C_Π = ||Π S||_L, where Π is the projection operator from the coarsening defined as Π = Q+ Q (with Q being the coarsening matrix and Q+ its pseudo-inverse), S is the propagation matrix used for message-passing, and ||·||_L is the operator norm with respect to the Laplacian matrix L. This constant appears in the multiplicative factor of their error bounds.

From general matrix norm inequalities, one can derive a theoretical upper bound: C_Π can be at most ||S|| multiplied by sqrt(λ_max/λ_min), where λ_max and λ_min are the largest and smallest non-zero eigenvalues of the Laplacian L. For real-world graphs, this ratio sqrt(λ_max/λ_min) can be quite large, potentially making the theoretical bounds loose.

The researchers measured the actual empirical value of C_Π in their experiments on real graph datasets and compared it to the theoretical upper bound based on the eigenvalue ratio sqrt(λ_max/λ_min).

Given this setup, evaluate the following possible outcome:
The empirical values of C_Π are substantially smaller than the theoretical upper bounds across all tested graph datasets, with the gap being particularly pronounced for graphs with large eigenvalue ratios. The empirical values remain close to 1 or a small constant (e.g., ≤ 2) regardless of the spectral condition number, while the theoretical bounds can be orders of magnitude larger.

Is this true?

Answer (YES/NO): NO